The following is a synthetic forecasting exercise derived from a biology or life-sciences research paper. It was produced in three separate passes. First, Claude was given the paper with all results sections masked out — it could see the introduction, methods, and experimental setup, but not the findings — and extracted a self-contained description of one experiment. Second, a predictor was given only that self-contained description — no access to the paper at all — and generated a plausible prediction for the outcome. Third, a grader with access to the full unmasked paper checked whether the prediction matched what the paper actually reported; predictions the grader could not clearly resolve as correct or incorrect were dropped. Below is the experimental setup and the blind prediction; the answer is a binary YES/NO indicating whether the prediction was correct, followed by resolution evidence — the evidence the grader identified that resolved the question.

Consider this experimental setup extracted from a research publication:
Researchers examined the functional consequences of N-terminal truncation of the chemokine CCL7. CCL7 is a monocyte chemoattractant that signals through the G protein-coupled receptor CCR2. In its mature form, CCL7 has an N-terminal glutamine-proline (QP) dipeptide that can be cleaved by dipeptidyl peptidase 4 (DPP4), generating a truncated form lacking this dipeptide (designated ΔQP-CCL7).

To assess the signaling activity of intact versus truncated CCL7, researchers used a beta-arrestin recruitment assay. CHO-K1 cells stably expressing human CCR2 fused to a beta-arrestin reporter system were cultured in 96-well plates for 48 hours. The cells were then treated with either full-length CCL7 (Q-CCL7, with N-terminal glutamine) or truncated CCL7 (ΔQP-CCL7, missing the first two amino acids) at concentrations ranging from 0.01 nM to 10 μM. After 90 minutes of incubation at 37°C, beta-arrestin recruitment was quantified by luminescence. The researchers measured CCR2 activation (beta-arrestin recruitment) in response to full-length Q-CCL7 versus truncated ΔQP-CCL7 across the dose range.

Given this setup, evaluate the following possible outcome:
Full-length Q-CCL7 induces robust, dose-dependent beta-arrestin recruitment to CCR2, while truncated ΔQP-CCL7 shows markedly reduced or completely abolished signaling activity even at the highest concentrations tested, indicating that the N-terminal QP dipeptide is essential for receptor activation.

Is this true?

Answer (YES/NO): YES